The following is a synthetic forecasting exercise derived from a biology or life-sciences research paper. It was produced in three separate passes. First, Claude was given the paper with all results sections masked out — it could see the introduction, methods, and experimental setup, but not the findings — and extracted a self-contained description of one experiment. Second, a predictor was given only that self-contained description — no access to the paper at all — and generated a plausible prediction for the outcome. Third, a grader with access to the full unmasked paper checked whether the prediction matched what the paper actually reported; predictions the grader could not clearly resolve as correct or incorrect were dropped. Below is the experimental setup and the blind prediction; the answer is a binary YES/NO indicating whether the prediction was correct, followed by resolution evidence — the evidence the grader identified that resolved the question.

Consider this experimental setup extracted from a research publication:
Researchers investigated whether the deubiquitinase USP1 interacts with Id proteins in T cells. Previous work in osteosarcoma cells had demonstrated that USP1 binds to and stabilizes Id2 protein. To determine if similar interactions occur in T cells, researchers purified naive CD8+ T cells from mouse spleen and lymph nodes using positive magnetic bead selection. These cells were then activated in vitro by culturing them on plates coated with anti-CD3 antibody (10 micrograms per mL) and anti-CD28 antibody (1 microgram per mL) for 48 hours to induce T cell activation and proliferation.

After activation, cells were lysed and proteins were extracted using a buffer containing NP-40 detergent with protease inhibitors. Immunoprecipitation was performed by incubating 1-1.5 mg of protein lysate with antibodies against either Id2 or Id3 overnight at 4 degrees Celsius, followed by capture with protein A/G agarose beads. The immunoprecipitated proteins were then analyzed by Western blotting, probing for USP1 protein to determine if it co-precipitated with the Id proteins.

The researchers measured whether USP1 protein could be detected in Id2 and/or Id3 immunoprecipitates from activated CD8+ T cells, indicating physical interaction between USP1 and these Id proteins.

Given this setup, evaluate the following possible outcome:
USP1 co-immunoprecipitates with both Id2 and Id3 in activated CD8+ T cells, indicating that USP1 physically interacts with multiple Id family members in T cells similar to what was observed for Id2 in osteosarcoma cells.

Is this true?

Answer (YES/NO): YES